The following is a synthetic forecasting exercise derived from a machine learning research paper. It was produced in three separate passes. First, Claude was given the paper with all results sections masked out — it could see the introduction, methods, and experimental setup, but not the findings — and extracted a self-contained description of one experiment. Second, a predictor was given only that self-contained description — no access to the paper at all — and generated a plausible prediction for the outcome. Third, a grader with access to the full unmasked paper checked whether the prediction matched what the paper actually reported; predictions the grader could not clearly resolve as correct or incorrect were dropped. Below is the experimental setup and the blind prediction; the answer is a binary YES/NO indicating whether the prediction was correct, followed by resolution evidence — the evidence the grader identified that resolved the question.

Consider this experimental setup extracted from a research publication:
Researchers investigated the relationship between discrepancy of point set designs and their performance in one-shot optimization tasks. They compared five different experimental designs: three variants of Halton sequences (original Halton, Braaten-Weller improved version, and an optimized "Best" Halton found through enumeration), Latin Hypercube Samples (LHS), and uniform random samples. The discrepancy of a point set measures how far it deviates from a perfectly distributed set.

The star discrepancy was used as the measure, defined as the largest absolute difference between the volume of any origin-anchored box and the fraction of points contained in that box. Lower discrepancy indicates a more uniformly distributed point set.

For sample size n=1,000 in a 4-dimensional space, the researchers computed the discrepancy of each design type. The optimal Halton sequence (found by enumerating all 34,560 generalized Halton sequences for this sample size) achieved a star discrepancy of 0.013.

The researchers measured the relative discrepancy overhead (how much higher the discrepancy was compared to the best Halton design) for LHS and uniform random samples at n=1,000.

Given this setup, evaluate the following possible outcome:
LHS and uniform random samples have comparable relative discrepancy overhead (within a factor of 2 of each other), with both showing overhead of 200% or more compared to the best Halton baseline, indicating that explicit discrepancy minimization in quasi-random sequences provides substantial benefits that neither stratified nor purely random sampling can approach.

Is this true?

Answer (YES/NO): NO